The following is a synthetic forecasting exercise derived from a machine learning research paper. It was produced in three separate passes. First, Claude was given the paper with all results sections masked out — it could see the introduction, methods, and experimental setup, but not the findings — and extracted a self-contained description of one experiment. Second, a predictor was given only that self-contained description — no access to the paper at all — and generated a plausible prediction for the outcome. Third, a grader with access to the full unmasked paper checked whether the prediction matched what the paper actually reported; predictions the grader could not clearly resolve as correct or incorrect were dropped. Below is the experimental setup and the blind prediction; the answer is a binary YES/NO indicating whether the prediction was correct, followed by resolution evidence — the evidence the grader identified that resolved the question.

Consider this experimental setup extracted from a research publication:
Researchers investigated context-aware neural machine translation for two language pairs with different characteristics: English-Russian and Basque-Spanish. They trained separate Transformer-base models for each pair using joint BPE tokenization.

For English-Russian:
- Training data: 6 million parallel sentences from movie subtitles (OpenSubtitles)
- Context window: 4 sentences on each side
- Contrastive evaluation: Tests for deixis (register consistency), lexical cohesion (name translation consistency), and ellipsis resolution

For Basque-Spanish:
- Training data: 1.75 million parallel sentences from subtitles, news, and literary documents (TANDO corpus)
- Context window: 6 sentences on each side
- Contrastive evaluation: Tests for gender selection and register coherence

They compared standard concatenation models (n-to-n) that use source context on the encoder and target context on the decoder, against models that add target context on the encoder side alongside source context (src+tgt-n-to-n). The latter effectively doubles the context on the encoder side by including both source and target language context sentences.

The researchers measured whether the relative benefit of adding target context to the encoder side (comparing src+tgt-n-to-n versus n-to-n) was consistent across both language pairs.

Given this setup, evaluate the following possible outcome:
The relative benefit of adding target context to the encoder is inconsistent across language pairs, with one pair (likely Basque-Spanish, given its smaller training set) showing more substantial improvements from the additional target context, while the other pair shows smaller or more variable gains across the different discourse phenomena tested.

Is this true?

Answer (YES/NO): NO